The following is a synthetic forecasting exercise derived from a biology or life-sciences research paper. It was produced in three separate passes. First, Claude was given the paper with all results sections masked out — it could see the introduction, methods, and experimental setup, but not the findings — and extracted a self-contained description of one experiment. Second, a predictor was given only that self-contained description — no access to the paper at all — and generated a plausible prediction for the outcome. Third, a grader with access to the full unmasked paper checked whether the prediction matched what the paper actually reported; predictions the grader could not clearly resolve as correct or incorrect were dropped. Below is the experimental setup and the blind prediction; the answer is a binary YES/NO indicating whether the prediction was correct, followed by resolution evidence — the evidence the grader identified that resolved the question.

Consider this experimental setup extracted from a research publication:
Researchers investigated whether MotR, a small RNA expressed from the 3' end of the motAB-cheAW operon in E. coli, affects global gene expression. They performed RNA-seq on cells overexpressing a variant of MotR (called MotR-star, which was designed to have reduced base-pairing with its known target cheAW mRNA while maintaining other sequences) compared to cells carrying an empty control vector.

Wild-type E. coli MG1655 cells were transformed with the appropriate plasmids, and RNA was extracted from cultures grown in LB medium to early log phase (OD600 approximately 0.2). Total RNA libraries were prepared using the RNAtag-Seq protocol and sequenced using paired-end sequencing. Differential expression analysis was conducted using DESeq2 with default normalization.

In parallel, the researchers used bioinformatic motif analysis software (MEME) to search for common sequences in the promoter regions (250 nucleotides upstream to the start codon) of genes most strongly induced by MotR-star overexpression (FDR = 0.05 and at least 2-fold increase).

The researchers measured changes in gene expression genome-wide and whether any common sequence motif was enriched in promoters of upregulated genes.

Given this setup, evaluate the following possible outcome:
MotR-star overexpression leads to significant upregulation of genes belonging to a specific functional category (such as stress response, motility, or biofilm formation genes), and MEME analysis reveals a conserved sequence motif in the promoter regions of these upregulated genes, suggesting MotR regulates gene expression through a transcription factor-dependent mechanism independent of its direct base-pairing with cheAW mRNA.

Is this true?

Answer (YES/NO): NO